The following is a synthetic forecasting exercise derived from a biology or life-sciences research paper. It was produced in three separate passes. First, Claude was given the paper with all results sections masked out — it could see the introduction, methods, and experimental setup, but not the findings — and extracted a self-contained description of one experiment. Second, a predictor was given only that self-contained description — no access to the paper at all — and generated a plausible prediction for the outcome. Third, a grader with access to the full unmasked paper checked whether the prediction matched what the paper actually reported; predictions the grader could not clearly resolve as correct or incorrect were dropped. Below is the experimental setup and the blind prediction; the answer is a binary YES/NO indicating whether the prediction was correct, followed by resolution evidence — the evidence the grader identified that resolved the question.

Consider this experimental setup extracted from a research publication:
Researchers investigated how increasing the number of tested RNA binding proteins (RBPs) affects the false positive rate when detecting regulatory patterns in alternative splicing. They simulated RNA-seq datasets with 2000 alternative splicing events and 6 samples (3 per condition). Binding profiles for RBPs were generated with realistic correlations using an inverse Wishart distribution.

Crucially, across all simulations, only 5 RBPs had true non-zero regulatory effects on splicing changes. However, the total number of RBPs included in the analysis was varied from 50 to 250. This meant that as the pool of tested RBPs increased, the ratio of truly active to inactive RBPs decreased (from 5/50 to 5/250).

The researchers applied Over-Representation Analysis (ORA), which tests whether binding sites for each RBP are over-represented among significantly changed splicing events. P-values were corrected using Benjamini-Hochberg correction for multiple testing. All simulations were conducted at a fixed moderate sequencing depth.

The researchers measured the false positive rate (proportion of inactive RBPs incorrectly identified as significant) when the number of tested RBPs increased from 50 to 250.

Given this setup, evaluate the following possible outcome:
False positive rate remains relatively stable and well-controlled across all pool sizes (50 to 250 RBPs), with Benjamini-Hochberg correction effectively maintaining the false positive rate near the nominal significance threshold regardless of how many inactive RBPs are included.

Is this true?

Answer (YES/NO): NO